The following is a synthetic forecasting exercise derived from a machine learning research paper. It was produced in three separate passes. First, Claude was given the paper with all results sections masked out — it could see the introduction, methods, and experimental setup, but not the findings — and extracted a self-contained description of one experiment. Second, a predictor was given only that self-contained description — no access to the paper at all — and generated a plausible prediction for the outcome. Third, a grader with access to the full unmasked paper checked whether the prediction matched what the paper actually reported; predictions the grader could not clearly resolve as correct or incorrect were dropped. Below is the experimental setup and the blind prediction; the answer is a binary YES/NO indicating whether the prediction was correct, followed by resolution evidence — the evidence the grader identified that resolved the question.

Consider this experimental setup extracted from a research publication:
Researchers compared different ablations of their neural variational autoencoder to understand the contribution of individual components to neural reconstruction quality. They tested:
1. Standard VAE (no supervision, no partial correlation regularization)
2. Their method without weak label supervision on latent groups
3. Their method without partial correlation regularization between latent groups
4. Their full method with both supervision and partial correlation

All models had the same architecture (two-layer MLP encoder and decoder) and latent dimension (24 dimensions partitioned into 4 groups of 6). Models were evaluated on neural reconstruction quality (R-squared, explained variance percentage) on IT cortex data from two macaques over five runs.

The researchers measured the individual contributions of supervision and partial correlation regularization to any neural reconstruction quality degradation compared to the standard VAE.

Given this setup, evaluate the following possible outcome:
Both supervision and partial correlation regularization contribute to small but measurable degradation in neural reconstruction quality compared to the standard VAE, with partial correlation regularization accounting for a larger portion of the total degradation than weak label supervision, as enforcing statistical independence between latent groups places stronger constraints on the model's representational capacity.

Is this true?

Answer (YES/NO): NO